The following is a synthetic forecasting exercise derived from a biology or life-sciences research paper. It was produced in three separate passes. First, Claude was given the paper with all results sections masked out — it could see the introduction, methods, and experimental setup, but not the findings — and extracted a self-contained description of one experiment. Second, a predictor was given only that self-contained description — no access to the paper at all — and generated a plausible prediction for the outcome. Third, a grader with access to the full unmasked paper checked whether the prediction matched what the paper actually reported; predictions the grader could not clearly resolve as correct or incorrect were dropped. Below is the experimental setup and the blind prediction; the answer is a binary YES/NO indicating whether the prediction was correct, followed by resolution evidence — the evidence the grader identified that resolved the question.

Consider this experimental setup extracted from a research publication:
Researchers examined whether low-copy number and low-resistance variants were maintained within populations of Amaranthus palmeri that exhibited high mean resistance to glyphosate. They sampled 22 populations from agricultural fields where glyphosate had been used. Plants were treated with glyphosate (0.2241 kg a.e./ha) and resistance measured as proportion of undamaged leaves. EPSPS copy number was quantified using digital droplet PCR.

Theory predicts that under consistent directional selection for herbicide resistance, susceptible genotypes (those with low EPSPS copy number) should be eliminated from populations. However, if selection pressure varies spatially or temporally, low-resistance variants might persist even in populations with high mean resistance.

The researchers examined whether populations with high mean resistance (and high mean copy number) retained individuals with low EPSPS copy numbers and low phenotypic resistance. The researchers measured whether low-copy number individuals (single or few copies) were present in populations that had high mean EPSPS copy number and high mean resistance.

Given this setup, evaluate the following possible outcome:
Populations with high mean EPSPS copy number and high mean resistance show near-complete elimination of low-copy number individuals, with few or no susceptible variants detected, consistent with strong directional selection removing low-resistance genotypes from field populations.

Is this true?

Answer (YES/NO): NO